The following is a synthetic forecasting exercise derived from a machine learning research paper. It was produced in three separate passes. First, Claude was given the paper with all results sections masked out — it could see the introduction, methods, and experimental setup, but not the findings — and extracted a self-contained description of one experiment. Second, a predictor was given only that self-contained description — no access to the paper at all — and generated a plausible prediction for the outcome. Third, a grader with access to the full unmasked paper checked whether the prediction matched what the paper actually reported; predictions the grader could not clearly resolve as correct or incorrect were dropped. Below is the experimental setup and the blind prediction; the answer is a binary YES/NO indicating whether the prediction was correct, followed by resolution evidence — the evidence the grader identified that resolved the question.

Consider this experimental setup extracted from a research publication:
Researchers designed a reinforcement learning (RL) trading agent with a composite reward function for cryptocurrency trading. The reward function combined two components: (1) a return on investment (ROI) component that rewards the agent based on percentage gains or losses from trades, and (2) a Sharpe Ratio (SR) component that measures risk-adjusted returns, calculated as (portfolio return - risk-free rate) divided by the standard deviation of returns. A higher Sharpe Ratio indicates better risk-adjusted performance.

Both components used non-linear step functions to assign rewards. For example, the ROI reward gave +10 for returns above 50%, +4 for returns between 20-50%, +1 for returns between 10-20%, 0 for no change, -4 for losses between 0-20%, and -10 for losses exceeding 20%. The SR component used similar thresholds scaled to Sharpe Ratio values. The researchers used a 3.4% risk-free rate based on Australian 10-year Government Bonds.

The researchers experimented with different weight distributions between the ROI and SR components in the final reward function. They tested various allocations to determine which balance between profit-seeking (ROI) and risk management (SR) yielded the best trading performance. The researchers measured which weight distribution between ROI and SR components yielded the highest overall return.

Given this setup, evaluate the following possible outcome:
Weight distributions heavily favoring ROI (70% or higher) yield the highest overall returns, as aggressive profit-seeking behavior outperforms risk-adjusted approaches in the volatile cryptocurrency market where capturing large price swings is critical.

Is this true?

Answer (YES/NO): YES